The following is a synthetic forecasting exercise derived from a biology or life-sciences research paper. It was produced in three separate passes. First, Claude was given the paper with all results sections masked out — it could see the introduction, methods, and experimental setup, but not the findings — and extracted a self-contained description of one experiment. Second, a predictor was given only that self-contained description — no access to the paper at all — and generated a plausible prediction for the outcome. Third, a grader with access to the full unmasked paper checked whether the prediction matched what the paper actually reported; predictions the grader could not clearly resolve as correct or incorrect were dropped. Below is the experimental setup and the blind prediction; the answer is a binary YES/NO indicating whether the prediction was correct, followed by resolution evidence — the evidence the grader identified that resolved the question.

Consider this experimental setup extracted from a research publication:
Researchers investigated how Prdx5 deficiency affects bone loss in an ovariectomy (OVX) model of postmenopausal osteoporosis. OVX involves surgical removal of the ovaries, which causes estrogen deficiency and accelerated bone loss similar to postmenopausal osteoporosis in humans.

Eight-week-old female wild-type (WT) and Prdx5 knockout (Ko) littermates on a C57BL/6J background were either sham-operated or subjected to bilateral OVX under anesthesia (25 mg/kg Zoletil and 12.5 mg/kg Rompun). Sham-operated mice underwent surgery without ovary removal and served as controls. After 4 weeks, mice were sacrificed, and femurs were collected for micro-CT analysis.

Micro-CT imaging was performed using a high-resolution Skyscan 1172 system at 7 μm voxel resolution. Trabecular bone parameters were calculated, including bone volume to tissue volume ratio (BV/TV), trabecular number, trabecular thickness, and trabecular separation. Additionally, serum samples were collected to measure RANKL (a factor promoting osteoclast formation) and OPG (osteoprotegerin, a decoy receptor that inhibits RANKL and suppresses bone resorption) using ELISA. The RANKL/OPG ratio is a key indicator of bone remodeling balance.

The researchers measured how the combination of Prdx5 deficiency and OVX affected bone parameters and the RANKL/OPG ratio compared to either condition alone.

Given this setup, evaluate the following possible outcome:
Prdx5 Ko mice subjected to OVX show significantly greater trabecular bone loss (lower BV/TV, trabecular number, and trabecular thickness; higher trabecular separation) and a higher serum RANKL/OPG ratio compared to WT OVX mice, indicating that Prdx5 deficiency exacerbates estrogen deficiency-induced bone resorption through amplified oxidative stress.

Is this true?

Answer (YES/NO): NO